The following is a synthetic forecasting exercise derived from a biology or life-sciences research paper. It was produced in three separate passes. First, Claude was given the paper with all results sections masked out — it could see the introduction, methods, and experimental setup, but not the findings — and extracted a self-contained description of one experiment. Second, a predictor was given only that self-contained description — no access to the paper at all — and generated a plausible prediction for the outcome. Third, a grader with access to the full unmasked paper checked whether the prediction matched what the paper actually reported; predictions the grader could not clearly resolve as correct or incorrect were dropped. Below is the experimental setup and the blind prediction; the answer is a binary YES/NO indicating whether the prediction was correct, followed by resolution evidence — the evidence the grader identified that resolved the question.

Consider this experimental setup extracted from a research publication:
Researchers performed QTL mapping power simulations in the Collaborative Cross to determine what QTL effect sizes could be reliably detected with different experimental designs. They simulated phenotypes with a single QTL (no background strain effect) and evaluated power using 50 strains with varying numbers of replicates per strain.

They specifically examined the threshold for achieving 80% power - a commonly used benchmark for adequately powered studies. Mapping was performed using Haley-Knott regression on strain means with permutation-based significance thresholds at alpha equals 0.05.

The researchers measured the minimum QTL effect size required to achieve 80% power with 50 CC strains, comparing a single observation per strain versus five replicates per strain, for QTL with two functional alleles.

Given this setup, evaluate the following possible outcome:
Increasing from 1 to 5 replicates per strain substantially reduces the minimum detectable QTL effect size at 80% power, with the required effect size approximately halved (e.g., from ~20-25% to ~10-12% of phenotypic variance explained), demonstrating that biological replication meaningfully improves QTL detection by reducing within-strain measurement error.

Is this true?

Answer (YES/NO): NO